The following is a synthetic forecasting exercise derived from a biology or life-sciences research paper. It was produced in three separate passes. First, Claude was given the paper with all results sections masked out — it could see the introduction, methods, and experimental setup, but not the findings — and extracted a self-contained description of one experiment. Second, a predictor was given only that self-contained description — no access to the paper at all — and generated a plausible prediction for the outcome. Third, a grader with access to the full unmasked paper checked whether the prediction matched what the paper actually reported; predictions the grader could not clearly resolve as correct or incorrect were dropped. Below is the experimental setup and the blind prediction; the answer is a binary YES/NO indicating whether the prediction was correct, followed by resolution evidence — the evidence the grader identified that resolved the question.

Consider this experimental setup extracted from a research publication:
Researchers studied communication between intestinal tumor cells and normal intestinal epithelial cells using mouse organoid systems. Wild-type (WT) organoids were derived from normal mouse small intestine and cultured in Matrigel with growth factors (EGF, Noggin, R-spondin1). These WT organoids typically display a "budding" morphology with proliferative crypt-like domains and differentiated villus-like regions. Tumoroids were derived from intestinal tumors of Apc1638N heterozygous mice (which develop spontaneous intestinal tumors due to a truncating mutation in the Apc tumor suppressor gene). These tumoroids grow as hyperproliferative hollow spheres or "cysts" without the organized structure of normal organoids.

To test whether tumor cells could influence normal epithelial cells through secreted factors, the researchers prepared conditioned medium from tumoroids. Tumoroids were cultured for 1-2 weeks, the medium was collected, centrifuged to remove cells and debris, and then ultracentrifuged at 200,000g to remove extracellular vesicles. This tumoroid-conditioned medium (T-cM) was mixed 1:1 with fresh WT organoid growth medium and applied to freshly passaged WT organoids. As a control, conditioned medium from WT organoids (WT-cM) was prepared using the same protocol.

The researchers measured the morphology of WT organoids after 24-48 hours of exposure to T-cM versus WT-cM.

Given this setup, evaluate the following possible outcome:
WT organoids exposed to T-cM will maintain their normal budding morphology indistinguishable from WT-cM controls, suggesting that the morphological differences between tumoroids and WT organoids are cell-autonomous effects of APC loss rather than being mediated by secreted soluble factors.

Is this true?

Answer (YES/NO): NO